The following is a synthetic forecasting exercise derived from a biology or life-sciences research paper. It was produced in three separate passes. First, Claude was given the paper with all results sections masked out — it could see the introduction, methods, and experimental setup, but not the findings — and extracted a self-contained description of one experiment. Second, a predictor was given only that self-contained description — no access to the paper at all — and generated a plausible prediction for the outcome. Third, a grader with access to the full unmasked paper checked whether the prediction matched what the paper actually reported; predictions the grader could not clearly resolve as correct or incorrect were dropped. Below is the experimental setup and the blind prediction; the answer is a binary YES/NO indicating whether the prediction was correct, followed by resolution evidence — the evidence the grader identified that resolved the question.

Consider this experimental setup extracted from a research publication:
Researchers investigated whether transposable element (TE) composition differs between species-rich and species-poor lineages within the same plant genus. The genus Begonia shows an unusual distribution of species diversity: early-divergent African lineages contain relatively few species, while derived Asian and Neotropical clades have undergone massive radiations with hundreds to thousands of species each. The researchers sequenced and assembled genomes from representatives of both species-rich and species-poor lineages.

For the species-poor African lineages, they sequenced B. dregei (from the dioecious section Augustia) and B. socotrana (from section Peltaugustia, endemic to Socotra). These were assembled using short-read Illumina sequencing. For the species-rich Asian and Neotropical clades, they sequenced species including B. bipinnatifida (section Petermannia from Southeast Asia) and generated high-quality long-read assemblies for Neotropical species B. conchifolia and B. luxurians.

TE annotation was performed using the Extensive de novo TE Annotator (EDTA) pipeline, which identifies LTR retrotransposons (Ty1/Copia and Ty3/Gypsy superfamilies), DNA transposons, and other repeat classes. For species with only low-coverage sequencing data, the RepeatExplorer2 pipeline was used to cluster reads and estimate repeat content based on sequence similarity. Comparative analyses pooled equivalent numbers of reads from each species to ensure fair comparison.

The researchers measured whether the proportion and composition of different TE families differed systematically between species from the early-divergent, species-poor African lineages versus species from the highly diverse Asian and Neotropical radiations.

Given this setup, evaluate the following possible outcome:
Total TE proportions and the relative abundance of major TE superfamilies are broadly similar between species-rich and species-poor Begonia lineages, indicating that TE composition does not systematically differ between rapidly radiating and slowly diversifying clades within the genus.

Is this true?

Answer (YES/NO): NO